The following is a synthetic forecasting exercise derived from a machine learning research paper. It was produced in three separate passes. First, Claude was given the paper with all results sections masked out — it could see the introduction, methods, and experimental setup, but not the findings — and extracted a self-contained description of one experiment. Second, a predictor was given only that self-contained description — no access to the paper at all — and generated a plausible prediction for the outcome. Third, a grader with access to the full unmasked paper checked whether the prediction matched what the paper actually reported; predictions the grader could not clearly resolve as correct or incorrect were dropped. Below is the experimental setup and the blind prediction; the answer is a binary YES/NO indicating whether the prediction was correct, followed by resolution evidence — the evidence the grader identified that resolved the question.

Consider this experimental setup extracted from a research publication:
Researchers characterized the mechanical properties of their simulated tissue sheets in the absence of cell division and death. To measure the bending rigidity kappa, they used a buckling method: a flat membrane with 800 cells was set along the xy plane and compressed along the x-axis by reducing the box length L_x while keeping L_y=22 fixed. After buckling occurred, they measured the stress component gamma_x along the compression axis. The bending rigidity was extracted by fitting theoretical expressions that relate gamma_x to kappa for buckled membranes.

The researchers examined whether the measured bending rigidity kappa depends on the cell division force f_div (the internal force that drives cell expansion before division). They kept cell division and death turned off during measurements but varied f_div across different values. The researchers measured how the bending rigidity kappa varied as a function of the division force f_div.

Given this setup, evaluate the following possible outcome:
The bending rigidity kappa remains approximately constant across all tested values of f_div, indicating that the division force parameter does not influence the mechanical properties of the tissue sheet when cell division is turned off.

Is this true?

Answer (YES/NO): YES